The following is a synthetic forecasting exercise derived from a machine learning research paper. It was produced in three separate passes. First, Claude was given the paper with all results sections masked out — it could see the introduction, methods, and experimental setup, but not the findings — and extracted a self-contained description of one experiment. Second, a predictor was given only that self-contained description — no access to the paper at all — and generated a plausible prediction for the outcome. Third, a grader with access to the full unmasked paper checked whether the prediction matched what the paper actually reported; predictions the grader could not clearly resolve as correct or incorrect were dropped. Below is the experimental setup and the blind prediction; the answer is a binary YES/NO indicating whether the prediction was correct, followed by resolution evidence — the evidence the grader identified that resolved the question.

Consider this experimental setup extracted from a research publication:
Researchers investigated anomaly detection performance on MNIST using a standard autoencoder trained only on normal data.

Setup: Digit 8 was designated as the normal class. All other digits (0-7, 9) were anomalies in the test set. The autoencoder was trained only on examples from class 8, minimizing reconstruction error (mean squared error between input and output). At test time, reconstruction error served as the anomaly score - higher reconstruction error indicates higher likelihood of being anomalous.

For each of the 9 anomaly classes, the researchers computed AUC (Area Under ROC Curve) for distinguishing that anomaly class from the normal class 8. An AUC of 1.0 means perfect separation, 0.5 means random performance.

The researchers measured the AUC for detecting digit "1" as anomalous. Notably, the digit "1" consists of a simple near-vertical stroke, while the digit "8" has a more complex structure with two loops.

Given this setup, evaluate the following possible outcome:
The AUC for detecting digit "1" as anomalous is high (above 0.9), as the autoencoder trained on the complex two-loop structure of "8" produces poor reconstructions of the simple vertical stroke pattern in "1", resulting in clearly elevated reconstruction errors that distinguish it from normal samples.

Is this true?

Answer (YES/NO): NO